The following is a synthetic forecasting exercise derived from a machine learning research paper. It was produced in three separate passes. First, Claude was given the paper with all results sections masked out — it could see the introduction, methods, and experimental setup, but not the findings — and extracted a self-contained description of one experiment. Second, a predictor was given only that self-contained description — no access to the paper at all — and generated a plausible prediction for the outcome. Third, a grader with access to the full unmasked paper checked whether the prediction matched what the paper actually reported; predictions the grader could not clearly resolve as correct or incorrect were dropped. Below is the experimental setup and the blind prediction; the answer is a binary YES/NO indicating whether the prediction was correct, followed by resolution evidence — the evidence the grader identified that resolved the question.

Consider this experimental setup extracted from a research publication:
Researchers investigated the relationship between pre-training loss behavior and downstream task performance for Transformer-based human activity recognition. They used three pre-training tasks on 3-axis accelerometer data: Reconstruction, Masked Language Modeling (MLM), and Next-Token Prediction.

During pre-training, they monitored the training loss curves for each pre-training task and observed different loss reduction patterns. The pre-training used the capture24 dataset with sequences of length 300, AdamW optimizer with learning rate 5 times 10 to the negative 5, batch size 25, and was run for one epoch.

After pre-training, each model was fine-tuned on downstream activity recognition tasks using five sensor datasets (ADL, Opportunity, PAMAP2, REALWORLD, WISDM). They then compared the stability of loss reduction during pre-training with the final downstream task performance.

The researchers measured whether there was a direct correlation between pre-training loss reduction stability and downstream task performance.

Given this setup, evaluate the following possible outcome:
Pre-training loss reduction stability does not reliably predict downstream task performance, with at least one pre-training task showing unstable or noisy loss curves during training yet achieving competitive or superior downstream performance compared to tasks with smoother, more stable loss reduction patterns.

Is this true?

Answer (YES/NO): YES